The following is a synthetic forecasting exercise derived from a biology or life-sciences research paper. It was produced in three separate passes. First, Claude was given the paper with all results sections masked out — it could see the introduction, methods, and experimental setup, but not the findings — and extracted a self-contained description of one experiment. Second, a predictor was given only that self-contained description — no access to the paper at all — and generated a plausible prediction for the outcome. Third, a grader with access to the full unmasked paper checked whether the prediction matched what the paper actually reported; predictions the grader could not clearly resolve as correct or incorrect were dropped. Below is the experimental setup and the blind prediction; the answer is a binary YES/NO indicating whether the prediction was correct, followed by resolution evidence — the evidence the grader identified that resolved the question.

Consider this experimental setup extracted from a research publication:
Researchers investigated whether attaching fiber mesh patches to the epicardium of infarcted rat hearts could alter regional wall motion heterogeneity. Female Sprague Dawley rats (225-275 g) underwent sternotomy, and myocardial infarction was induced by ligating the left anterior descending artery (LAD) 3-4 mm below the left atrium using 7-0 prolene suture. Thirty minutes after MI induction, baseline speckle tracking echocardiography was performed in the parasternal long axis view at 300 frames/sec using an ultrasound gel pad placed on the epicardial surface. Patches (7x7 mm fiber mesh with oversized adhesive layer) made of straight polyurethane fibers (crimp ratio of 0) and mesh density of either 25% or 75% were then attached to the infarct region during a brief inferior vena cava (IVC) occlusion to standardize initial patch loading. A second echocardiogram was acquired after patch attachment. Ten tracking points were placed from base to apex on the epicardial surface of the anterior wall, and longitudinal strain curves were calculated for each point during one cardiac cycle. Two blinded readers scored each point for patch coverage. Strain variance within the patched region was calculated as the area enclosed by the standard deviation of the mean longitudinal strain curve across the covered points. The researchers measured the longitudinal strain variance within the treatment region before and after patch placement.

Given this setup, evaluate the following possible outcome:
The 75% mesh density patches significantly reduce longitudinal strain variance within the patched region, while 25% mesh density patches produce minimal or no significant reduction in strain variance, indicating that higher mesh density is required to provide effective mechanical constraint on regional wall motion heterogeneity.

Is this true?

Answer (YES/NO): NO